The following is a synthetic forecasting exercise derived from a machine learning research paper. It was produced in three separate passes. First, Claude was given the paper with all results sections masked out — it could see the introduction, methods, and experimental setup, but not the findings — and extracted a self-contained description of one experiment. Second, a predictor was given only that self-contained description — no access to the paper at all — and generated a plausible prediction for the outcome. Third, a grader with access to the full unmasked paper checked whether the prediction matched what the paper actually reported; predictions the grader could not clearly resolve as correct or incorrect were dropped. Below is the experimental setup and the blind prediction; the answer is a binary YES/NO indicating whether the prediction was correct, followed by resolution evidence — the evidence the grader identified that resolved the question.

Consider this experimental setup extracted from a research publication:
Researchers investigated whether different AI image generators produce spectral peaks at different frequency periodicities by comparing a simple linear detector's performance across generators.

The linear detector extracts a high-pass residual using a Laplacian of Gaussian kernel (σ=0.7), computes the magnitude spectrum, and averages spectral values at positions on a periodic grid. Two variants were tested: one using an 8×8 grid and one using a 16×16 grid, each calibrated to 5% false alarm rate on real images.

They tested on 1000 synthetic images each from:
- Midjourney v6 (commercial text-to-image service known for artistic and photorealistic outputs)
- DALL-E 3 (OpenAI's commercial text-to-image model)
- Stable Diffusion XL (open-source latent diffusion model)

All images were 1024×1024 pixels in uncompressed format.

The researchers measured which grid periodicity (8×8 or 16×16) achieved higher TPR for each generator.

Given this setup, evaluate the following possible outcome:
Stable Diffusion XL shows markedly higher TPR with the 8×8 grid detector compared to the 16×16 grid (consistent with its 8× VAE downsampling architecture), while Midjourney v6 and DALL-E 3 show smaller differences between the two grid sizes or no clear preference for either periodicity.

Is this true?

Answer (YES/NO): YES